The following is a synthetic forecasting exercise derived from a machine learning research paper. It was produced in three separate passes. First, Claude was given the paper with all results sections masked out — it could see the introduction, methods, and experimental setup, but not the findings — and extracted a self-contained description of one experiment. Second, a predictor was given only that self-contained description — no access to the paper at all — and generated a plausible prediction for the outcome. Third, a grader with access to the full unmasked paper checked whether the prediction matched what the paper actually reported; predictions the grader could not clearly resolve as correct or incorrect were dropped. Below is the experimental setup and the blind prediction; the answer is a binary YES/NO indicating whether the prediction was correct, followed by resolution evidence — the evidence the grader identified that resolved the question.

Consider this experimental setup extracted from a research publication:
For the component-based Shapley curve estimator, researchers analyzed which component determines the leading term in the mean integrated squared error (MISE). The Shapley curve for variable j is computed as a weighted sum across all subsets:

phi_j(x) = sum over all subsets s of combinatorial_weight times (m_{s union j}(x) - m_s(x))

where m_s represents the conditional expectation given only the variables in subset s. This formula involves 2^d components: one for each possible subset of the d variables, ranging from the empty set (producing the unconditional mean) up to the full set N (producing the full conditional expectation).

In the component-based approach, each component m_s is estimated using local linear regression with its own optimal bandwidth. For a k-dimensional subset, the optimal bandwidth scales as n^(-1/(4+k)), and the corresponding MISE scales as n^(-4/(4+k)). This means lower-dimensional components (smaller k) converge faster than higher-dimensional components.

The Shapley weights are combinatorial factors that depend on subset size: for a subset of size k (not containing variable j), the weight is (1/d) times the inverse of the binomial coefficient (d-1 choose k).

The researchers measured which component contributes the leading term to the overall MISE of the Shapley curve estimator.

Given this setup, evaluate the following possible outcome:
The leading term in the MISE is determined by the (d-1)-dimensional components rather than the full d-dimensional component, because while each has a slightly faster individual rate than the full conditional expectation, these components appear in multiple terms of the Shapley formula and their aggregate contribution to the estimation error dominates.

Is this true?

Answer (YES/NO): NO